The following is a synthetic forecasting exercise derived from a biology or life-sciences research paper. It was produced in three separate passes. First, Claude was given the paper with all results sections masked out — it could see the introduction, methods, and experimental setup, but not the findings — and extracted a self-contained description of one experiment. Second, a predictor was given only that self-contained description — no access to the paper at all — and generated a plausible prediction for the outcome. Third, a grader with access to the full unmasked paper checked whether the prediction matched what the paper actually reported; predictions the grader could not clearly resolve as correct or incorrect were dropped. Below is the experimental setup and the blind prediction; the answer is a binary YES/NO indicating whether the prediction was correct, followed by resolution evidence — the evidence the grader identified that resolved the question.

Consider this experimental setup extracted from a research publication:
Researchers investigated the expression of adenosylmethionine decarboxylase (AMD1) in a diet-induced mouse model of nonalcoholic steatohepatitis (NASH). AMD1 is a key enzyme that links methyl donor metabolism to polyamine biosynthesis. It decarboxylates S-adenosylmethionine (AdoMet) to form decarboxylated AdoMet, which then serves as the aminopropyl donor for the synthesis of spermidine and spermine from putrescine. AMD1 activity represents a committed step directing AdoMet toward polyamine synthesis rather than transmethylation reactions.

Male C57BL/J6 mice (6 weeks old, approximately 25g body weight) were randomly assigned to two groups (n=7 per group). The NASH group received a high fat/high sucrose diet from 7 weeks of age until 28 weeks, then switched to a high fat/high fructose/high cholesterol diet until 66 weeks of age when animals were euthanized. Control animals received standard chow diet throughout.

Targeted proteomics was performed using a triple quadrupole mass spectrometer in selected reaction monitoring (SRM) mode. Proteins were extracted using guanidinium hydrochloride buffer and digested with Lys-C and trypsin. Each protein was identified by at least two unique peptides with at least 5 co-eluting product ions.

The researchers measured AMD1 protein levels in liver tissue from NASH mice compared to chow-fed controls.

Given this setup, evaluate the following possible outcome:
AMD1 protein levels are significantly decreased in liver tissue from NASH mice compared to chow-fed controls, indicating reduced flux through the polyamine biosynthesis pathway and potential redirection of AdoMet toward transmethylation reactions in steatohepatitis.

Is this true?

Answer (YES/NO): NO